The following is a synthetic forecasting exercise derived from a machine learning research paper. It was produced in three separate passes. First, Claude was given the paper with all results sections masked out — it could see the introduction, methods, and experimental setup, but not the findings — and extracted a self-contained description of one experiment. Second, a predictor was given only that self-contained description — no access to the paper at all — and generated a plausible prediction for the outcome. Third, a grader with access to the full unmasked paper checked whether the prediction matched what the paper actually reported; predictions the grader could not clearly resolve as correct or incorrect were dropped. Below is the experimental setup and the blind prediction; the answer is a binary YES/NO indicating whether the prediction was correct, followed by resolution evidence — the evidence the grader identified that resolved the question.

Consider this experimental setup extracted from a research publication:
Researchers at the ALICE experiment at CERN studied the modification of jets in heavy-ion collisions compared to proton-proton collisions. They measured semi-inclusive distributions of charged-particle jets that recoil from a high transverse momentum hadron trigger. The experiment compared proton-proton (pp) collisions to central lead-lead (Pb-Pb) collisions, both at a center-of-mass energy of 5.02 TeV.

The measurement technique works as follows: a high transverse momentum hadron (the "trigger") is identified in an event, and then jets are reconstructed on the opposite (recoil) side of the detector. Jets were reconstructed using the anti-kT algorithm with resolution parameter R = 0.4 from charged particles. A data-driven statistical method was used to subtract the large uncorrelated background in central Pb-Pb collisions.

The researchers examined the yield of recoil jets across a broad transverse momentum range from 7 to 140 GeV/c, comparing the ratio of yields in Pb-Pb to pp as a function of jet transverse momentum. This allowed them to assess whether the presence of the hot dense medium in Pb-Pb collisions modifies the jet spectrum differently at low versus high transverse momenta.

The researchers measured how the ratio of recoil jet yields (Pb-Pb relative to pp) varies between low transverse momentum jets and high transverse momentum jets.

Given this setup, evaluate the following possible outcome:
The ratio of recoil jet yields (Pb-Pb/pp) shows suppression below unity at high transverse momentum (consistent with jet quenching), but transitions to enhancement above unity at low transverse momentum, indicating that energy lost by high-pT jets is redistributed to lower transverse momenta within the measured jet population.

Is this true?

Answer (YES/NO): YES